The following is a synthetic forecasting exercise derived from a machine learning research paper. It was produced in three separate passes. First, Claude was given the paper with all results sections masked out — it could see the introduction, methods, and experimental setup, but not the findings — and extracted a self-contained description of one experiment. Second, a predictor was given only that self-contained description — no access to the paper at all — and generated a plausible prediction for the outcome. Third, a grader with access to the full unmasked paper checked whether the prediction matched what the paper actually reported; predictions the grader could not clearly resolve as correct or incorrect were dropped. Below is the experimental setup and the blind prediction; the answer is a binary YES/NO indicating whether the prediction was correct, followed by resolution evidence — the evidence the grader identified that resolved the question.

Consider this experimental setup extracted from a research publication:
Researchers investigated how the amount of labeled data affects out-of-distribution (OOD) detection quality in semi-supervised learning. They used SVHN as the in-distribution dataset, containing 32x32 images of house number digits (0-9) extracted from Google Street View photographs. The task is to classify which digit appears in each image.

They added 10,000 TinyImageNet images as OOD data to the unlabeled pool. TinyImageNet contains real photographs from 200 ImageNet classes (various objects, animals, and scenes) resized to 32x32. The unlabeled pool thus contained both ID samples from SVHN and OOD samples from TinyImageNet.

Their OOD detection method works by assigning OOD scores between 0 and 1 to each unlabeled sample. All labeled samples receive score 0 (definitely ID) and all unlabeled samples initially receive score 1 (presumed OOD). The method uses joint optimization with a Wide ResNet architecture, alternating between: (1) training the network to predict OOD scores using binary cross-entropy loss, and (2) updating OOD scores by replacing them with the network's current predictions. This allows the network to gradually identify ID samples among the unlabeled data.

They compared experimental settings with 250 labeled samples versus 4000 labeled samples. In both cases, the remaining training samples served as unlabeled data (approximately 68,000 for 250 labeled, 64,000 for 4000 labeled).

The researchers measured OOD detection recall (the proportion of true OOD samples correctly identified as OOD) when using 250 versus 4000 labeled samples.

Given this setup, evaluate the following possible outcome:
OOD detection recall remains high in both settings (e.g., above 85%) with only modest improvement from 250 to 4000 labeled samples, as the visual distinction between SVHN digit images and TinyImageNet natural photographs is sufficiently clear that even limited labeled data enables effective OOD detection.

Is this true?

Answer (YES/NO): NO